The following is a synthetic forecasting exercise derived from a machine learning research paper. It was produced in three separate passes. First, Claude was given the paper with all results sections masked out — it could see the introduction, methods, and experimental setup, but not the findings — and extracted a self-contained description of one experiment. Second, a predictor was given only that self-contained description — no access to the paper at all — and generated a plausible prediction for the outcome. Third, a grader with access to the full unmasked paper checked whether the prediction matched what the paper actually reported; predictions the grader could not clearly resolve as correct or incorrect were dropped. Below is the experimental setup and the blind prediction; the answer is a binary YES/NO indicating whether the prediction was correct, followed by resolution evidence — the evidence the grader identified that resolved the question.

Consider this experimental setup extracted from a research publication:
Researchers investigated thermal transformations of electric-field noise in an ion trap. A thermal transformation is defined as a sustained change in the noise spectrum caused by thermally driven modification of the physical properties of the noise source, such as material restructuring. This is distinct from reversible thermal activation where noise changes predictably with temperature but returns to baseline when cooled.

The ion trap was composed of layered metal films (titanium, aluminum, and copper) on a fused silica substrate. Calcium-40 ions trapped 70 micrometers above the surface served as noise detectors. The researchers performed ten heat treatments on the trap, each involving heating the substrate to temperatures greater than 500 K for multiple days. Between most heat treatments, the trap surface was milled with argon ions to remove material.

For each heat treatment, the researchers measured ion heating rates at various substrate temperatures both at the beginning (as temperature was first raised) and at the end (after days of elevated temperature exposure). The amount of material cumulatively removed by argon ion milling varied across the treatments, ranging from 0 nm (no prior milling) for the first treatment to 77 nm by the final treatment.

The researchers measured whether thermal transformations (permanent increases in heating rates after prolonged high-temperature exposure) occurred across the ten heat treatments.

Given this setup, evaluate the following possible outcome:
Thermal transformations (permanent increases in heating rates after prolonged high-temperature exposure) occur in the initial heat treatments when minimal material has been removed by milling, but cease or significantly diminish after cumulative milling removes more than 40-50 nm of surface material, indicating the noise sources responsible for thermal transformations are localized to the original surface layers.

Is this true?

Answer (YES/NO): NO